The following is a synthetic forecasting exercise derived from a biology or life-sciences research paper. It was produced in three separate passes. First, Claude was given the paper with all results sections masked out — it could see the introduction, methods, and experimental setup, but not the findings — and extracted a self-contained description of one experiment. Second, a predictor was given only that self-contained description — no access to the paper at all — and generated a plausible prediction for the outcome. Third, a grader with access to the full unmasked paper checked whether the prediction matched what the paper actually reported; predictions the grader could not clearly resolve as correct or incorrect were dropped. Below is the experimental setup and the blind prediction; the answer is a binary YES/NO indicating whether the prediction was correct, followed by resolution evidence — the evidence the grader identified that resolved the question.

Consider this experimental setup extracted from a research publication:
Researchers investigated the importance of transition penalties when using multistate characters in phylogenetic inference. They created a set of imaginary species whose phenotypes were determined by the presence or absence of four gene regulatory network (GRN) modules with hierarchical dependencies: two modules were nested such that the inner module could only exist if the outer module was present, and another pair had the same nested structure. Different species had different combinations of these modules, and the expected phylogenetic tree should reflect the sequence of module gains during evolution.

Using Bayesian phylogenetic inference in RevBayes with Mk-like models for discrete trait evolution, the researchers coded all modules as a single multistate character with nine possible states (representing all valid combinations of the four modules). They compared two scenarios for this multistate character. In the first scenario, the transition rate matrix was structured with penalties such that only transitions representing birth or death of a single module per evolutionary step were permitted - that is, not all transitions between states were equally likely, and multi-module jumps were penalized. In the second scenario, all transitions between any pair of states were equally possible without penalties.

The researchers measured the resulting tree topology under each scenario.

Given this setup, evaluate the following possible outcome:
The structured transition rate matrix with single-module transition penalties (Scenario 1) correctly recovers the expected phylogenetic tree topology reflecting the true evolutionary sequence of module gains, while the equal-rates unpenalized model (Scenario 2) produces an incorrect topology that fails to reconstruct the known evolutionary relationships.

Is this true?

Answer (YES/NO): YES